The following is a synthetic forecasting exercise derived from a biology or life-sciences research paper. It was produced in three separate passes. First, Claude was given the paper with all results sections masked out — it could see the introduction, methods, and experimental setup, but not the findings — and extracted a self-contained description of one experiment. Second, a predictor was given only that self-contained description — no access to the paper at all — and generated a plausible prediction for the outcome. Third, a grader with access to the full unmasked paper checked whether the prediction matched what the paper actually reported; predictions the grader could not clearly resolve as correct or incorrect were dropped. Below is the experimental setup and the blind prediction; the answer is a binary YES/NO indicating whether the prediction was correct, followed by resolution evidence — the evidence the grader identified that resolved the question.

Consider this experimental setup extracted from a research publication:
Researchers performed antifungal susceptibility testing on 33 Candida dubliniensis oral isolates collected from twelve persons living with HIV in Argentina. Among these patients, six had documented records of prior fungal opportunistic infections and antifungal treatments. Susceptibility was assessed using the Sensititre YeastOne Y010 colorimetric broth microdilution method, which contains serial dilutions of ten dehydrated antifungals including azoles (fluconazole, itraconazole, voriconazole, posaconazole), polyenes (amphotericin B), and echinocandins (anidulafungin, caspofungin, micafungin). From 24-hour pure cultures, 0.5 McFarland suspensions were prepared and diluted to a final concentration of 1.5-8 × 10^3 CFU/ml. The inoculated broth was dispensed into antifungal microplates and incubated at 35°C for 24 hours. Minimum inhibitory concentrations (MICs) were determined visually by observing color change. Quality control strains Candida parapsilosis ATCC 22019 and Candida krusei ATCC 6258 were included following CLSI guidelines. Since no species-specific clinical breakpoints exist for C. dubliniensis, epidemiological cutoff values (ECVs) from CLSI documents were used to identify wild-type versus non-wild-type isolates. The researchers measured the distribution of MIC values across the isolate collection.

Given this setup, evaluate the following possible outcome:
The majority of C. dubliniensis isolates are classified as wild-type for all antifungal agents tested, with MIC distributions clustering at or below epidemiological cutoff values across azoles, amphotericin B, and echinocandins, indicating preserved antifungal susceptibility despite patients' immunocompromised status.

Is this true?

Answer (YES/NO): NO